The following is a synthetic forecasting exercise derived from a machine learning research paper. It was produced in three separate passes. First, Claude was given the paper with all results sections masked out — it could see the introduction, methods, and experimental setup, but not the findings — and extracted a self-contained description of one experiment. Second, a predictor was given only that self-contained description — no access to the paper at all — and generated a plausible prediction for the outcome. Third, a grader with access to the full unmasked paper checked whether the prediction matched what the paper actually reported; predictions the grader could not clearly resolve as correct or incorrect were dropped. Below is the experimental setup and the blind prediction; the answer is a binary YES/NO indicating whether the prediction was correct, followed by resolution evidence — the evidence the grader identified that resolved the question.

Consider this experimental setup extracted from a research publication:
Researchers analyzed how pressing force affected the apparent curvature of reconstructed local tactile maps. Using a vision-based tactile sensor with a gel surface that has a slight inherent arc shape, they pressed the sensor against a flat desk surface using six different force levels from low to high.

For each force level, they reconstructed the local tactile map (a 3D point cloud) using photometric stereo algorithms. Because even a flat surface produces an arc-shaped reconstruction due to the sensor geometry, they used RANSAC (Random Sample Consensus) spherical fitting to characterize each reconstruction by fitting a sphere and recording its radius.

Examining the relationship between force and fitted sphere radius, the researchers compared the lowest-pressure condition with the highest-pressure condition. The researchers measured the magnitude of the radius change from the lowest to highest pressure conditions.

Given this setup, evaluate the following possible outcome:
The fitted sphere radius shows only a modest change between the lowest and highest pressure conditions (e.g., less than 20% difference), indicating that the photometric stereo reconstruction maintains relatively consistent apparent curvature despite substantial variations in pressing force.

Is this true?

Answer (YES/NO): NO